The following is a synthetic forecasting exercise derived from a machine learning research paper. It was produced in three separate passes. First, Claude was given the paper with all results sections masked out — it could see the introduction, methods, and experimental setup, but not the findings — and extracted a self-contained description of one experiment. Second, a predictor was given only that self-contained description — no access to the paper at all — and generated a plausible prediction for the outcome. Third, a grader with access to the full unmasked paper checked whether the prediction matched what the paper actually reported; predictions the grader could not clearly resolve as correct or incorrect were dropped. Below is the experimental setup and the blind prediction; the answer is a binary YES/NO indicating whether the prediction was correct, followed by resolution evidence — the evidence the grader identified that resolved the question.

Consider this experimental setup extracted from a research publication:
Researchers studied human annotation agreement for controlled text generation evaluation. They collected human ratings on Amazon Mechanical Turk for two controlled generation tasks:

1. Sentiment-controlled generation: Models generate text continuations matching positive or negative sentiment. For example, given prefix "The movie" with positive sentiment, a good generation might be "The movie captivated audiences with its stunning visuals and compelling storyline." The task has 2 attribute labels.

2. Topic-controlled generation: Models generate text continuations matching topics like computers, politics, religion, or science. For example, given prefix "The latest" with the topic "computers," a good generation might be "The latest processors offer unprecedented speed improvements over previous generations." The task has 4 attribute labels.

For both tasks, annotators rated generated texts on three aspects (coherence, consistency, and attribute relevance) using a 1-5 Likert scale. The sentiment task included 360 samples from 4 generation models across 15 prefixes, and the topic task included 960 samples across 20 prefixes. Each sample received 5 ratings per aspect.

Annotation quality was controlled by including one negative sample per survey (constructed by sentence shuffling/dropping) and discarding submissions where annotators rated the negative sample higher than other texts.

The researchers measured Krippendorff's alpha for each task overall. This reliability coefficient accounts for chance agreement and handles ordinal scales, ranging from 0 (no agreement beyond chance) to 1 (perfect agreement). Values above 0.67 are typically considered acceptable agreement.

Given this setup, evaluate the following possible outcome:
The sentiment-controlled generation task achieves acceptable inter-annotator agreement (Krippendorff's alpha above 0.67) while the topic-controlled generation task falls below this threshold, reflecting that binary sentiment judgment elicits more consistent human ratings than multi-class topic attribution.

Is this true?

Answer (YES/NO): NO